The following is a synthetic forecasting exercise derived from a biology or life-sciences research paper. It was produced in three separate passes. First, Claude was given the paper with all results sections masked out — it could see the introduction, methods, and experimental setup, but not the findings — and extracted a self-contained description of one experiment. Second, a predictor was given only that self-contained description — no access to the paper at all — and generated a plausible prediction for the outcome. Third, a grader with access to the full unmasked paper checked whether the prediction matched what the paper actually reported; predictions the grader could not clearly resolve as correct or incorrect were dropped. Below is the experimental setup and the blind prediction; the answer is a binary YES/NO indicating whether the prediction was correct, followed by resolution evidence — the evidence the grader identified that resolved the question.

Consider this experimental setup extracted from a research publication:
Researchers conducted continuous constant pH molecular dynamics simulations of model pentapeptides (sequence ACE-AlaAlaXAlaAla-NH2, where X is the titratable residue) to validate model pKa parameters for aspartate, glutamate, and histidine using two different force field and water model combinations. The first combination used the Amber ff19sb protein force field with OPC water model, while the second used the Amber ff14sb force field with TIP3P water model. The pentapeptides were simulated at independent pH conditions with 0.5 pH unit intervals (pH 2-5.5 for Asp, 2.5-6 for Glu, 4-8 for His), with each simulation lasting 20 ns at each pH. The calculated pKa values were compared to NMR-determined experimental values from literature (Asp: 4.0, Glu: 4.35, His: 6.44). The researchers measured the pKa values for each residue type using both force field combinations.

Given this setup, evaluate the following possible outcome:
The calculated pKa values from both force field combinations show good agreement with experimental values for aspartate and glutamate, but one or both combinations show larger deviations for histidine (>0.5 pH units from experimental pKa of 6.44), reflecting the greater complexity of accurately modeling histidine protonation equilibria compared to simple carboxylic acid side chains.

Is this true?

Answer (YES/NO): NO